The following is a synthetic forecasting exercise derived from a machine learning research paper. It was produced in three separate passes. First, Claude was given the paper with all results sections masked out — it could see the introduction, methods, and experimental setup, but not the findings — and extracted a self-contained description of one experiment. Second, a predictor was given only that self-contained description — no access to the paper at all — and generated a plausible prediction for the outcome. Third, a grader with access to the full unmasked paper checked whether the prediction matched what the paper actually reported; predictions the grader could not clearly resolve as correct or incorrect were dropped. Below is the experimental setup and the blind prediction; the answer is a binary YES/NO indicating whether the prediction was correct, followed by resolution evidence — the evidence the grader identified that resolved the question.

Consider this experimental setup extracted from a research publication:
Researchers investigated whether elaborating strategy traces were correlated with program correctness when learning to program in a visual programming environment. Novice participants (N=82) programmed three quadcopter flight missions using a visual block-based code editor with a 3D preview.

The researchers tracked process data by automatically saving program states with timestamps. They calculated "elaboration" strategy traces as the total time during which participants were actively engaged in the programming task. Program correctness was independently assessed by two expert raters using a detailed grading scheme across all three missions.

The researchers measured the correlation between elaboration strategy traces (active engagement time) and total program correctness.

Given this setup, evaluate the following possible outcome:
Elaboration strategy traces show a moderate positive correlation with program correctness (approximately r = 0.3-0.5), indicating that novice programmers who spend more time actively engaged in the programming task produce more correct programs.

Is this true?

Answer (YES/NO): NO